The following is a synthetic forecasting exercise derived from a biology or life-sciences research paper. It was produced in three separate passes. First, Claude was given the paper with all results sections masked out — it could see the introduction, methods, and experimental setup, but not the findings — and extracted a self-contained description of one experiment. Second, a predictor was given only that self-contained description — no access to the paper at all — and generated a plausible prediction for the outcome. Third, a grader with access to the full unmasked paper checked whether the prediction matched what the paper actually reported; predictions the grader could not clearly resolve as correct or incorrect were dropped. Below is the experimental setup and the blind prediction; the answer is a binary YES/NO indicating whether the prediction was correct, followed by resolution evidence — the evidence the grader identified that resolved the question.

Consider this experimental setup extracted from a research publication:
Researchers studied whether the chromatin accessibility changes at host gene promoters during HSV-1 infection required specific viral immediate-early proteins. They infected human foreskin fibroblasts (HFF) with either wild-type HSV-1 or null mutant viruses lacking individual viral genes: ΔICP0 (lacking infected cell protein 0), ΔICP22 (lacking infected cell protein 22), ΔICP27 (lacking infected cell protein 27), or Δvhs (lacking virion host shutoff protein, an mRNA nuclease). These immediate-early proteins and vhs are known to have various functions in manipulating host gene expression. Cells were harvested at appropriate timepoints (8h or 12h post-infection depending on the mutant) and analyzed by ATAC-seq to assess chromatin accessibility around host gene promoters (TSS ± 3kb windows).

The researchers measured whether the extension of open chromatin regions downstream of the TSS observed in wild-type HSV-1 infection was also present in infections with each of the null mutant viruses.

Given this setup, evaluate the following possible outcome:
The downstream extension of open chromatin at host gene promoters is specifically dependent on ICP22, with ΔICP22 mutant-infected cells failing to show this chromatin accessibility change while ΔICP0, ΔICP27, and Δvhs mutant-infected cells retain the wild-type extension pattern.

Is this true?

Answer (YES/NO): NO